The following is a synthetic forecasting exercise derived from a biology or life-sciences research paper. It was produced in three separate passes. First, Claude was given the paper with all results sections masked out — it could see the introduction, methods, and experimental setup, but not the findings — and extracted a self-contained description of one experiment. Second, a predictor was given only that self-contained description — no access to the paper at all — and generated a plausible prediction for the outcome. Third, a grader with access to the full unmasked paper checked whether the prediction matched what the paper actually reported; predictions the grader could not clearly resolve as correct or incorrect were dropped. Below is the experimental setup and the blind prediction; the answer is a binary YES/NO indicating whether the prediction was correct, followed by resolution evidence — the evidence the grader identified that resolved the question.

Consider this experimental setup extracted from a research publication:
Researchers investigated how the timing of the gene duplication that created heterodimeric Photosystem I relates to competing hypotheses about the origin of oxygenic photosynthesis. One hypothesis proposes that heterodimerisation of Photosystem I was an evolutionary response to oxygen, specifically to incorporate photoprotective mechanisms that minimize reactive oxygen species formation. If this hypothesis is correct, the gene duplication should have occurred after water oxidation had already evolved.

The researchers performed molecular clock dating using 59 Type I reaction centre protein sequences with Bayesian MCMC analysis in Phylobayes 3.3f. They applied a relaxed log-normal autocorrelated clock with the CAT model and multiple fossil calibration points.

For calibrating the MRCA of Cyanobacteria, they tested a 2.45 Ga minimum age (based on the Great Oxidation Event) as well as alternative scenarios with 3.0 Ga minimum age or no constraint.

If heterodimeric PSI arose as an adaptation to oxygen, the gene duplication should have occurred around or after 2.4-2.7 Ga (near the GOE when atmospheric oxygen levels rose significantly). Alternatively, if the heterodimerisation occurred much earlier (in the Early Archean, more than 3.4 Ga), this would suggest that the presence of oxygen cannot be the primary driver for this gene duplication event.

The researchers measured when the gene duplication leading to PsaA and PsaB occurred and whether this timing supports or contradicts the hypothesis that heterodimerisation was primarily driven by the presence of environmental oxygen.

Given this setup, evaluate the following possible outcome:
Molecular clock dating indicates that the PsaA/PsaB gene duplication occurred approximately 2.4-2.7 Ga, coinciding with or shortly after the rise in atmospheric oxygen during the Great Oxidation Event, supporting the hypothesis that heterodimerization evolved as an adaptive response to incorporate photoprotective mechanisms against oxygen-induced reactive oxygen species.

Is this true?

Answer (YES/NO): NO